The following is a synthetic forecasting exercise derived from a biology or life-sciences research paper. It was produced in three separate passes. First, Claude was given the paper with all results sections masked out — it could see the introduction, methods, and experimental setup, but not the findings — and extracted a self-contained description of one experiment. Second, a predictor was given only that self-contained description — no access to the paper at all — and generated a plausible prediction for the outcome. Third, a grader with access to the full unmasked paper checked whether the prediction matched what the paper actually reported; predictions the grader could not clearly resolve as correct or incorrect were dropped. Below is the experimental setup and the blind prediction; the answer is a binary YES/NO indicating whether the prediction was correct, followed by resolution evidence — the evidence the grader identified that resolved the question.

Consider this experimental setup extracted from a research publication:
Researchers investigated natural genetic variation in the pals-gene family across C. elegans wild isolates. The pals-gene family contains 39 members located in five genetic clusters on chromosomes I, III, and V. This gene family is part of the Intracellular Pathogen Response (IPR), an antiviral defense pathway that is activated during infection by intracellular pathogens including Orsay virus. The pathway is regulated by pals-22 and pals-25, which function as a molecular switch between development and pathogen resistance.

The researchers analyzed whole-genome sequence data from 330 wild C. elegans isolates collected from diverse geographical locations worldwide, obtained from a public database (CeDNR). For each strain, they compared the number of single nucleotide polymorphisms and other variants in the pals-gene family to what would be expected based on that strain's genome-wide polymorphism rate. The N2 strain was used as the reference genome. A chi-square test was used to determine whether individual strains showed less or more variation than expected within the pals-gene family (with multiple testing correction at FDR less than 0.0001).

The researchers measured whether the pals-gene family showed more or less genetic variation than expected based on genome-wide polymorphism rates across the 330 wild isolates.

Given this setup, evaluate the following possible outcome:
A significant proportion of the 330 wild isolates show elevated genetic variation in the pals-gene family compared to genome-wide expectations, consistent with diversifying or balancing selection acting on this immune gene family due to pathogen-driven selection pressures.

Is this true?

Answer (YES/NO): NO